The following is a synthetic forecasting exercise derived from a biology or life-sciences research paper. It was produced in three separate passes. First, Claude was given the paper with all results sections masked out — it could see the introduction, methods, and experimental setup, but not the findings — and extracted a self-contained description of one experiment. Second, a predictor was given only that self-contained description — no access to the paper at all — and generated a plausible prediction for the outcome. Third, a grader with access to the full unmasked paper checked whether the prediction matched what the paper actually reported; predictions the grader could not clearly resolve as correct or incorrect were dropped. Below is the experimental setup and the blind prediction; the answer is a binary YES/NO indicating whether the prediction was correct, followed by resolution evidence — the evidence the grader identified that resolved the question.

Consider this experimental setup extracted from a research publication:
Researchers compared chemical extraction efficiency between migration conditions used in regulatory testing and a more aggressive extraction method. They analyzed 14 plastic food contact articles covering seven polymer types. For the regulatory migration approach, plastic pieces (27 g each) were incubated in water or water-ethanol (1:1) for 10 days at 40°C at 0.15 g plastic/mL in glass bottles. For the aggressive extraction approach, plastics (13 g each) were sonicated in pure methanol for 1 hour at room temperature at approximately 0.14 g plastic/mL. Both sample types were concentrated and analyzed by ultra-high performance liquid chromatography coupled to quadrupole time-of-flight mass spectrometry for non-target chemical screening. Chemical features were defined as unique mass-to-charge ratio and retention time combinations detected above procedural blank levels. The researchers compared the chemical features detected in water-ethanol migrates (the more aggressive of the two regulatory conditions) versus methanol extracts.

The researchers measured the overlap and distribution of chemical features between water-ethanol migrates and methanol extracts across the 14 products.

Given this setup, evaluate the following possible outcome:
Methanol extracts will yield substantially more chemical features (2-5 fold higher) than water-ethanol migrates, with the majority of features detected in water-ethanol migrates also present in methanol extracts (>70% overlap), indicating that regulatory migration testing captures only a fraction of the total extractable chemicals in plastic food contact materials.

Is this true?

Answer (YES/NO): NO